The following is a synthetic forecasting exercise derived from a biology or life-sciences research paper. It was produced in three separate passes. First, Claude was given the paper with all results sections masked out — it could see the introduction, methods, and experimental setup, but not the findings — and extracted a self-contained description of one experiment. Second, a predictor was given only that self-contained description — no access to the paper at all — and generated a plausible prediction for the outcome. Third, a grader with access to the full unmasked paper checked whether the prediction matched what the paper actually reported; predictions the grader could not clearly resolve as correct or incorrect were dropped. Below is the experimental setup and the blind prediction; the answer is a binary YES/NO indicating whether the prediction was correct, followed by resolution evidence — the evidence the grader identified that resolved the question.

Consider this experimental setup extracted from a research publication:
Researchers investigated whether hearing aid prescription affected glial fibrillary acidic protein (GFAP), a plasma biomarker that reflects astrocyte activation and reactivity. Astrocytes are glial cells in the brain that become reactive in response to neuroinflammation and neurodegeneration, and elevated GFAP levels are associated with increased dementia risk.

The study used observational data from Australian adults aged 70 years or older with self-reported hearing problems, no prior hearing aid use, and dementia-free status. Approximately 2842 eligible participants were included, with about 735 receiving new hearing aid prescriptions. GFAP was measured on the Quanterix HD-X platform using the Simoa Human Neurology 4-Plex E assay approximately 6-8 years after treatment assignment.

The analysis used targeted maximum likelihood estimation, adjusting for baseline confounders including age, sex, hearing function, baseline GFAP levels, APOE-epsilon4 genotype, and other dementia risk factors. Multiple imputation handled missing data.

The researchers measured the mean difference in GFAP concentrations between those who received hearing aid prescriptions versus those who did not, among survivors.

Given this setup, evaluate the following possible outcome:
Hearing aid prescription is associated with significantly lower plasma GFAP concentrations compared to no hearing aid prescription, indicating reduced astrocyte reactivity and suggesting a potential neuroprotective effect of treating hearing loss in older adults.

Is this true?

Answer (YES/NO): NO